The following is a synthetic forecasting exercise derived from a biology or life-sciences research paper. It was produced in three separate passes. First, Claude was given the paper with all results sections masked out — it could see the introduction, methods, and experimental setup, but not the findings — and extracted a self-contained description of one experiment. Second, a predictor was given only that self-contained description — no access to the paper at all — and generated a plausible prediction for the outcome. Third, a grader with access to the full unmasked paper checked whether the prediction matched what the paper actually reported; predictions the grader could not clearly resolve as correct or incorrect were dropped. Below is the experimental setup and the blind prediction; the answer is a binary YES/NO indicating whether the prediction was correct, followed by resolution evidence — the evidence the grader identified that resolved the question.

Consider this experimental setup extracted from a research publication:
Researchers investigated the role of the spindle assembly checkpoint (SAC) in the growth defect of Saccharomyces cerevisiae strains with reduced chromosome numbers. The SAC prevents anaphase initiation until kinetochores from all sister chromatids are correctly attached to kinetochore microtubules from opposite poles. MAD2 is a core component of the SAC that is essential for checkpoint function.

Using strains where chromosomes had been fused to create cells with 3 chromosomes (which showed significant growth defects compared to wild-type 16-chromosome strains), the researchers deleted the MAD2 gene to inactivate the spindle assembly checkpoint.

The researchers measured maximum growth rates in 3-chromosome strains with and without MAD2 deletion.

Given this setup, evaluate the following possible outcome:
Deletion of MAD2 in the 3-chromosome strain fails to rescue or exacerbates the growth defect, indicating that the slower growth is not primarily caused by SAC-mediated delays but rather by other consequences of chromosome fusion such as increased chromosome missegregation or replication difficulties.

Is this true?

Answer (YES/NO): NO